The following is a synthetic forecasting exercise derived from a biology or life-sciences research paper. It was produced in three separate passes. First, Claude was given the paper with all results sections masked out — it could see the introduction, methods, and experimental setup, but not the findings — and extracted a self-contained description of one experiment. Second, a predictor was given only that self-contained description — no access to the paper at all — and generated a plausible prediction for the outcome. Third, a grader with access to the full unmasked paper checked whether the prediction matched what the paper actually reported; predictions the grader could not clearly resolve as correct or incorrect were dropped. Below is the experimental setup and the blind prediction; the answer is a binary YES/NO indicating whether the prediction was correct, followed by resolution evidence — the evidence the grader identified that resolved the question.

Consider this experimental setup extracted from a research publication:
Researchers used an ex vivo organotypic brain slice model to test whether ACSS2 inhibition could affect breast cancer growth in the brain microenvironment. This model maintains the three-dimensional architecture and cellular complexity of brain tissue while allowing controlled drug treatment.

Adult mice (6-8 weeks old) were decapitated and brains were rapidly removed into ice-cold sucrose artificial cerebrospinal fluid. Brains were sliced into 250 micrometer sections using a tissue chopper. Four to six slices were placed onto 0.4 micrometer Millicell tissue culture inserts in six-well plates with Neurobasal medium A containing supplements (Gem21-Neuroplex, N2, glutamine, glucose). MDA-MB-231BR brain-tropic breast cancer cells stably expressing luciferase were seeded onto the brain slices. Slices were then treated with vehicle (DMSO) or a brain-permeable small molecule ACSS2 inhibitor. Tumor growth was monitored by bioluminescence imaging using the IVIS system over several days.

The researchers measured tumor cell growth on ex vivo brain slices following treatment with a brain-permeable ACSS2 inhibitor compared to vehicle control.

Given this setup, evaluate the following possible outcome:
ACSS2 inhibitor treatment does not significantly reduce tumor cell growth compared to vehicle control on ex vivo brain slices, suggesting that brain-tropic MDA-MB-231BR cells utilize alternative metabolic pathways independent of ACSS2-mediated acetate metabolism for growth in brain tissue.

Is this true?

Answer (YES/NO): NO